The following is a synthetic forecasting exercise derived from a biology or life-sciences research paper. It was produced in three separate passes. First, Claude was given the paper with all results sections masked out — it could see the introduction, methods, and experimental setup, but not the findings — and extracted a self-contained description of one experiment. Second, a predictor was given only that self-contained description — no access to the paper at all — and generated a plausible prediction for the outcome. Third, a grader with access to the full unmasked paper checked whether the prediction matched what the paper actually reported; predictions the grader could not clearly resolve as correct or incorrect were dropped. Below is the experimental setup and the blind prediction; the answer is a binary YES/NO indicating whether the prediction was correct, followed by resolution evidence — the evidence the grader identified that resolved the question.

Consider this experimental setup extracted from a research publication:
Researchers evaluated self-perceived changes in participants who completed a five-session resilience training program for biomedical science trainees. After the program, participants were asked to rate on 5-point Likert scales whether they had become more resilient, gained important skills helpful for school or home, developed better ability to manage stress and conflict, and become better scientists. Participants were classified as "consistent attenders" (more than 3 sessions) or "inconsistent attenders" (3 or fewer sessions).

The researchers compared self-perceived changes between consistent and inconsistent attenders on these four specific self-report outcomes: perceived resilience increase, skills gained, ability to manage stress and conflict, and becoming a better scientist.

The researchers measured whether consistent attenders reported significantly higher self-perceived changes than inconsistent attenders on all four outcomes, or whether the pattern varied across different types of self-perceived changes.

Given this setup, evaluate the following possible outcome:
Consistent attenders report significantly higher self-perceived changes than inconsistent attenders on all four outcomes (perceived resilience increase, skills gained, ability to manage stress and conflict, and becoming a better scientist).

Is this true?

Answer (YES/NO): NO